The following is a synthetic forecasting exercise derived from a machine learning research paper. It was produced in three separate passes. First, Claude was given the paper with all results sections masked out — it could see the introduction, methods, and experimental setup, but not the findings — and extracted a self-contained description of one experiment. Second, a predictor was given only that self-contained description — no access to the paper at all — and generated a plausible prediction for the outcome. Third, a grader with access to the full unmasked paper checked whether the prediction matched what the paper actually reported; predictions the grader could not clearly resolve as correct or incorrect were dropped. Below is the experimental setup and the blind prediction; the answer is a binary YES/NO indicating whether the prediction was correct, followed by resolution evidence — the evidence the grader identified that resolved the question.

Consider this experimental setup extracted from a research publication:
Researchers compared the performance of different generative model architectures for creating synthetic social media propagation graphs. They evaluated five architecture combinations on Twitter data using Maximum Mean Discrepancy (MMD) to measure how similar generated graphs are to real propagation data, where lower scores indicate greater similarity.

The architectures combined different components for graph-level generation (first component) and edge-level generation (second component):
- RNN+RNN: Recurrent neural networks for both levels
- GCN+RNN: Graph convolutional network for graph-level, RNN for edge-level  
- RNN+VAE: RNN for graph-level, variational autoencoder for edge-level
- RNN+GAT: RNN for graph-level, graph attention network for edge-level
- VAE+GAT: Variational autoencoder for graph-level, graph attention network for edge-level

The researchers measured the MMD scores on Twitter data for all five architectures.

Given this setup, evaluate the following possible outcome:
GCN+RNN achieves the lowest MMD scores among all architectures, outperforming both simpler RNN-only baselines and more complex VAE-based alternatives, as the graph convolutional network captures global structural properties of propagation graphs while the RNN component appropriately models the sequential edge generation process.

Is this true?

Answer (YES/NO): NO